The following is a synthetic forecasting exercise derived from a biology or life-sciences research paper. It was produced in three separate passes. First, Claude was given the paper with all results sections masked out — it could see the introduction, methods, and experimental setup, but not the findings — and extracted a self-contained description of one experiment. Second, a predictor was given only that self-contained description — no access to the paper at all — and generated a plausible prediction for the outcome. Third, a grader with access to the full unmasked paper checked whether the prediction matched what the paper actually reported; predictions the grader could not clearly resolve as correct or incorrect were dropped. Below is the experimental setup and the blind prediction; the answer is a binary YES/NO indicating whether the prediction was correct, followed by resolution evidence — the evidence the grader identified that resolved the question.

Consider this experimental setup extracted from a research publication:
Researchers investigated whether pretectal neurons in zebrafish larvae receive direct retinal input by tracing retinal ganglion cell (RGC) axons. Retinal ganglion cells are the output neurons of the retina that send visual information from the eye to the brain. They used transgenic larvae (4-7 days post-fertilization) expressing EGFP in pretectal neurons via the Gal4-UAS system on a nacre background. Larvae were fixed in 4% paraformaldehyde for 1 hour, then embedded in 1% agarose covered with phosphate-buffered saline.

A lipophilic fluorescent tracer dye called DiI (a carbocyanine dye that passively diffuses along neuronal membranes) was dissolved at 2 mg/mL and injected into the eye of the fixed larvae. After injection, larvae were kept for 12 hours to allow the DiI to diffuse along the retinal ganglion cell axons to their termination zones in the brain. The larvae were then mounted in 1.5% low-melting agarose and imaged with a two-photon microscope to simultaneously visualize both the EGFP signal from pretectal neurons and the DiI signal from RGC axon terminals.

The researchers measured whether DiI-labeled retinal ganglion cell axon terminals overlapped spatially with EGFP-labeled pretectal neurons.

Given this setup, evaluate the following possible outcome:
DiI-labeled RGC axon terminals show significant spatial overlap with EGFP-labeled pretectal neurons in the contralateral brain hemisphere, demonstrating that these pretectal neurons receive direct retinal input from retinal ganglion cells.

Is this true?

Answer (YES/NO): NO